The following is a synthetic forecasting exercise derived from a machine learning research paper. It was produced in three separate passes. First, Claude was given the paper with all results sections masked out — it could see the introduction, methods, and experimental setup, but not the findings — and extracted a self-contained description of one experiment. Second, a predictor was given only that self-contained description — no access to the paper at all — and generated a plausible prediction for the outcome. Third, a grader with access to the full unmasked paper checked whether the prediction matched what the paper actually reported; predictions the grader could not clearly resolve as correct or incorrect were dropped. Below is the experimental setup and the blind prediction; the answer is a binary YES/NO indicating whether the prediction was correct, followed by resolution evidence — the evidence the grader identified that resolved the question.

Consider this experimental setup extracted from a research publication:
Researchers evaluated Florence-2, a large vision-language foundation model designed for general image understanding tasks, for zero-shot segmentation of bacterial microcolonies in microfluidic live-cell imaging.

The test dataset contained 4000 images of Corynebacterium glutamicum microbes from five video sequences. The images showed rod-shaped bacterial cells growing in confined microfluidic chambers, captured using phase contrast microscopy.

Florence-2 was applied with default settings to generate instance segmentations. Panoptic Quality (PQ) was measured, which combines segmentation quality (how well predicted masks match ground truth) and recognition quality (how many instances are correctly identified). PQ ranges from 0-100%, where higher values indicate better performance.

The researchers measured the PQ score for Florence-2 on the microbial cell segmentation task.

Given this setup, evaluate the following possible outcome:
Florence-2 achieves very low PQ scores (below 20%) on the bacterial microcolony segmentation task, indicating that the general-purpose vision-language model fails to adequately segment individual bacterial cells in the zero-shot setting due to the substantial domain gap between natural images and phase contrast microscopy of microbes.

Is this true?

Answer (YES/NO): NO